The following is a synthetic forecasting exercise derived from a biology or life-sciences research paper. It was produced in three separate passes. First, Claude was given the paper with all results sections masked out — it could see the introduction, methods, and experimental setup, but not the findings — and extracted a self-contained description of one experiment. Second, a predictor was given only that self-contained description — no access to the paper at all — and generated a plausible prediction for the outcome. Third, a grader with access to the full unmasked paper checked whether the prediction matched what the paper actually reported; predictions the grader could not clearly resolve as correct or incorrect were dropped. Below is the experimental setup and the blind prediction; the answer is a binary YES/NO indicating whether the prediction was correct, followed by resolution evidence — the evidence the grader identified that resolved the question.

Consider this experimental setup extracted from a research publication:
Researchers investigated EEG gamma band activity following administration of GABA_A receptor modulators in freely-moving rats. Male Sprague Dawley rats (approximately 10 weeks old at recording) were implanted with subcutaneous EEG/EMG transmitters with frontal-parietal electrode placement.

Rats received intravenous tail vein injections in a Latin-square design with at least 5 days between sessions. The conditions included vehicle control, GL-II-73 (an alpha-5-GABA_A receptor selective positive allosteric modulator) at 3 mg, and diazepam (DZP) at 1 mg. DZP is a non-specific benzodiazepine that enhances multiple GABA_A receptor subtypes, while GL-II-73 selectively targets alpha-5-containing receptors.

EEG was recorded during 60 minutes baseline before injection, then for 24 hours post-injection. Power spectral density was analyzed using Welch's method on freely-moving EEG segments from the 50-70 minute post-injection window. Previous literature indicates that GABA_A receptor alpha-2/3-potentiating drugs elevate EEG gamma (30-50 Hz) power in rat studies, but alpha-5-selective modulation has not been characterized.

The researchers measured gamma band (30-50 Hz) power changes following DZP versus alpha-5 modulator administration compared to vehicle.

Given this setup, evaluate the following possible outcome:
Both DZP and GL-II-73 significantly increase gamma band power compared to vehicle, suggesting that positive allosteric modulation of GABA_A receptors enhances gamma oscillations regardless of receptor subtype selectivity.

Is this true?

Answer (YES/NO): NO